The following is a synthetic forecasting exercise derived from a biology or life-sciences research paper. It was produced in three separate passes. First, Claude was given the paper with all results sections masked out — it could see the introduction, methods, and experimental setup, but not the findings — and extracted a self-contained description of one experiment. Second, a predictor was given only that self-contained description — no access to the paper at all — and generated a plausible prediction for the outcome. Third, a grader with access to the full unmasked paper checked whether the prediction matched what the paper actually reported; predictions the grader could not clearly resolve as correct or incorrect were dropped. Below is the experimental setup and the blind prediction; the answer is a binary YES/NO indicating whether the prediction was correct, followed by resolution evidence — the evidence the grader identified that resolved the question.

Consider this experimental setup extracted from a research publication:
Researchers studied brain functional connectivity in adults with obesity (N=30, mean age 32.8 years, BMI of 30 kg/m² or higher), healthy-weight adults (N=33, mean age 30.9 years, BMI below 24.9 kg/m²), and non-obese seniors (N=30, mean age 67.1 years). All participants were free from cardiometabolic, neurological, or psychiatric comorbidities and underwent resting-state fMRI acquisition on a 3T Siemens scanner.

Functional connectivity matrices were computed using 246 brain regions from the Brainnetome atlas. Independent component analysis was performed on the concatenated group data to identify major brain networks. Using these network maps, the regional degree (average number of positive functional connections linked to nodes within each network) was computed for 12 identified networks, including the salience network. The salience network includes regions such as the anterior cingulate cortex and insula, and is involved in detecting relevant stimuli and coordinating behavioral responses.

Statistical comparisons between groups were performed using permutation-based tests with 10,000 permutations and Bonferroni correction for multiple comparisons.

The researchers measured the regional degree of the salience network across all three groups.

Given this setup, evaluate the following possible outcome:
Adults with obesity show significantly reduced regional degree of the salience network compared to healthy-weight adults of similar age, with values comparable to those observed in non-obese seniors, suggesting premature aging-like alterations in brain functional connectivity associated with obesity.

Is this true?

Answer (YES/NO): NO